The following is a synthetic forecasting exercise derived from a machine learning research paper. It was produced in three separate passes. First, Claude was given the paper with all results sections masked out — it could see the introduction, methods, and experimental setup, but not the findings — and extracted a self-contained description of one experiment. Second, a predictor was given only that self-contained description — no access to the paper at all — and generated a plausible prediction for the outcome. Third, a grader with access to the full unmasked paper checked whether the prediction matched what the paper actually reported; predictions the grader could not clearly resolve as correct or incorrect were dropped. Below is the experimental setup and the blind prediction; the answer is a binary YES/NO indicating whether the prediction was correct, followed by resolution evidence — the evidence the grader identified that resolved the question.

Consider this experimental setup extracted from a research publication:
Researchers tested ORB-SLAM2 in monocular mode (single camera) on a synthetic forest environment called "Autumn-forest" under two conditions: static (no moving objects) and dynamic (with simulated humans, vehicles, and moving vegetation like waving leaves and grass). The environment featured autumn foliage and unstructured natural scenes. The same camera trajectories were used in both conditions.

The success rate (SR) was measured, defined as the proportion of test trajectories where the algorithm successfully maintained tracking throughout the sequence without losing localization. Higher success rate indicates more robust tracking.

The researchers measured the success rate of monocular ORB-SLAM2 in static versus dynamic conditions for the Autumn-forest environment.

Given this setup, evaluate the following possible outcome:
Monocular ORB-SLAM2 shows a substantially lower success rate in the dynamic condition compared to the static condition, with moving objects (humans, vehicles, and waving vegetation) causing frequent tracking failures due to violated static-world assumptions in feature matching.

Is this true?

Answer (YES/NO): NO